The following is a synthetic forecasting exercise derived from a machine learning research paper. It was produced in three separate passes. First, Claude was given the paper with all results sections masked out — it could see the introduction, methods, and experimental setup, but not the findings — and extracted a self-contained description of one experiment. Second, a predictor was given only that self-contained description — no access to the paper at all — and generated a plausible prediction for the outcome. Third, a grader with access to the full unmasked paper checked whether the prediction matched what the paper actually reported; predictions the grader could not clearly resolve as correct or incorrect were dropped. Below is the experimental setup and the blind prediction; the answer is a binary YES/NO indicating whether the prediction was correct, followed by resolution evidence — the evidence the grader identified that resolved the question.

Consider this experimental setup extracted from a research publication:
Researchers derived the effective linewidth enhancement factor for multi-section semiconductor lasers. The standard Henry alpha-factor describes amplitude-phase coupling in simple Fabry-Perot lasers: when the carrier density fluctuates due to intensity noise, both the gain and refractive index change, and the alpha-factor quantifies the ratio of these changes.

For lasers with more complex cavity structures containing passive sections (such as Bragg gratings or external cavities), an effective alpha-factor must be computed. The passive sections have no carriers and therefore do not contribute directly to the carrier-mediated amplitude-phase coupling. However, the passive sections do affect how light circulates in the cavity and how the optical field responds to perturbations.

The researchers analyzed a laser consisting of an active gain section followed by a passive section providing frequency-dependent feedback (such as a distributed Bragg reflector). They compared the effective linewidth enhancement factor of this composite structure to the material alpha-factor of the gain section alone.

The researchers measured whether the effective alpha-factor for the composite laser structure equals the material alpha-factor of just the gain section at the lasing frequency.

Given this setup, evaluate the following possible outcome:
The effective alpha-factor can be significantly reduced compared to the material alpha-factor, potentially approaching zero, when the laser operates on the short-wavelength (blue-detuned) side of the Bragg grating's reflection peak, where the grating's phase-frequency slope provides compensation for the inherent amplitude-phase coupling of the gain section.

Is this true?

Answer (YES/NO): NO